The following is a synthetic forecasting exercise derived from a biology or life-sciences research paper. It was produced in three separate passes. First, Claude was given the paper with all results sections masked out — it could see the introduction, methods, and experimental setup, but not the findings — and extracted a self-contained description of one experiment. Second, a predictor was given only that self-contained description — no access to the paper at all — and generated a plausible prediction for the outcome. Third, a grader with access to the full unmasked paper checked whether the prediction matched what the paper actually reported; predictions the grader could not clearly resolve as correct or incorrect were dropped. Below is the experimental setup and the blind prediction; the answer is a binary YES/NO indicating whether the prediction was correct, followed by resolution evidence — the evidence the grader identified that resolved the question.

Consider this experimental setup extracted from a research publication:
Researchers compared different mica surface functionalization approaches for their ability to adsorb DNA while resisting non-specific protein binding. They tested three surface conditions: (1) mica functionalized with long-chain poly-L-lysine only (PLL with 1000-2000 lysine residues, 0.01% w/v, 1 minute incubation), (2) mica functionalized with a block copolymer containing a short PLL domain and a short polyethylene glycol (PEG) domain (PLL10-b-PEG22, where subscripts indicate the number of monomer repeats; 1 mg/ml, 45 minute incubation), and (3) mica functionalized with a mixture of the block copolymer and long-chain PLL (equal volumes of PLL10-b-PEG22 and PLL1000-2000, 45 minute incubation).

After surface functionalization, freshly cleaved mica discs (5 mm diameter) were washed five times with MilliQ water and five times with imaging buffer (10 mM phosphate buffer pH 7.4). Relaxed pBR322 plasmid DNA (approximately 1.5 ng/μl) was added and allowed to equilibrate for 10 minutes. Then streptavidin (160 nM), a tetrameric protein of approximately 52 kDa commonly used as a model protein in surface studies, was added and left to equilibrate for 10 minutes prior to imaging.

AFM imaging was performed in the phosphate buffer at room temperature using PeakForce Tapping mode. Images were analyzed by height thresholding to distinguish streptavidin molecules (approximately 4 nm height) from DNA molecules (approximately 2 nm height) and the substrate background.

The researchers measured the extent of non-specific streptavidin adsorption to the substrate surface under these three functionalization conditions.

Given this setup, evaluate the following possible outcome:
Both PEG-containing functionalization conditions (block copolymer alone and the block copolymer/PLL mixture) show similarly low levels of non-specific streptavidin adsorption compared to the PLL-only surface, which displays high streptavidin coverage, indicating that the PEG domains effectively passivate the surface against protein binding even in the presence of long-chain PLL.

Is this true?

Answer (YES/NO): YES